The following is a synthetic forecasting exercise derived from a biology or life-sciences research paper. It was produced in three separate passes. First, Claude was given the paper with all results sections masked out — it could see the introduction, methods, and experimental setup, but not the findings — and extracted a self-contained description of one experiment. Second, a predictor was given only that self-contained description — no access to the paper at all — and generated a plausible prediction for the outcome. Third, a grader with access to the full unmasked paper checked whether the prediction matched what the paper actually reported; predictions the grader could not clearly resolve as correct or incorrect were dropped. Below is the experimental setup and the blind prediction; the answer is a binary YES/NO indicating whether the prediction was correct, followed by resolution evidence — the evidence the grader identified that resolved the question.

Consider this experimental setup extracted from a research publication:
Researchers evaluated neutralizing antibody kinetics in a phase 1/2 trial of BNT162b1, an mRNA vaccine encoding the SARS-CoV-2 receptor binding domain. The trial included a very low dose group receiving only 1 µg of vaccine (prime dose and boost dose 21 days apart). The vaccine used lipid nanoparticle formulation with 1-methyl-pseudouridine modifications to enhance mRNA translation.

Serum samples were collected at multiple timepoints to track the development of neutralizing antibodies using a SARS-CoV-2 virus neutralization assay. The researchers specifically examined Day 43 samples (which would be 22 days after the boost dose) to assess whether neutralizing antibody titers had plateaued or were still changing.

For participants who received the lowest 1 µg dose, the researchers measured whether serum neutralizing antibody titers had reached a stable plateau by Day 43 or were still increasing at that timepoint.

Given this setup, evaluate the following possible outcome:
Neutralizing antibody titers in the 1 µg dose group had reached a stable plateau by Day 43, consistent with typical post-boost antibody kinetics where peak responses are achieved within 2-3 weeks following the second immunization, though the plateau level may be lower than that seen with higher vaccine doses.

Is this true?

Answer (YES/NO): NO